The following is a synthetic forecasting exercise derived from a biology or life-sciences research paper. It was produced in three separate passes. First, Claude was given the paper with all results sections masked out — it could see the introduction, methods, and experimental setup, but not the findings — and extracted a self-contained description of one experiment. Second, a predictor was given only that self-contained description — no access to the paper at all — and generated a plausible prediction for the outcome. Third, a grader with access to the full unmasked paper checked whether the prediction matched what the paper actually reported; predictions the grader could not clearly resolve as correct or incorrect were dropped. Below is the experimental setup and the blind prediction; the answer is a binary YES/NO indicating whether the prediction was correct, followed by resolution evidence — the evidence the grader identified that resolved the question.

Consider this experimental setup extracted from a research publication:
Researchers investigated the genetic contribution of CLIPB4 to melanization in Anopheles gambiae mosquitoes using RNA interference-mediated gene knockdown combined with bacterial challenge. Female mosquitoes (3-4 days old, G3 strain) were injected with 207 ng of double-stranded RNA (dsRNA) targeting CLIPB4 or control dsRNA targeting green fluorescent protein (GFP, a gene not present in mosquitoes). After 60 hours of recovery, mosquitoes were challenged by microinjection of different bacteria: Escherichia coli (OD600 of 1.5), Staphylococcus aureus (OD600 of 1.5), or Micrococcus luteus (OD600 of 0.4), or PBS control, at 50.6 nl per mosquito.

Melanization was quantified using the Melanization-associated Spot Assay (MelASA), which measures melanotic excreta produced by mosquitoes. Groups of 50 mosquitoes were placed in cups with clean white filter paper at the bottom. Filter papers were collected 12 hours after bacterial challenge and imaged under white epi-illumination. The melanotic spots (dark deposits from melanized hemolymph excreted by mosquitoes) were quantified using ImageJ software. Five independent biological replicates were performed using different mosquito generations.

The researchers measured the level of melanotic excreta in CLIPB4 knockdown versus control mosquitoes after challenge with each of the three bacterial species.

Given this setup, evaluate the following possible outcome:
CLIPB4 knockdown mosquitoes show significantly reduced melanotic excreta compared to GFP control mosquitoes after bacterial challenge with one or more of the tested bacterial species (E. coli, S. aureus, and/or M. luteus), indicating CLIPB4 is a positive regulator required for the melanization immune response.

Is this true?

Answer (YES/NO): YES